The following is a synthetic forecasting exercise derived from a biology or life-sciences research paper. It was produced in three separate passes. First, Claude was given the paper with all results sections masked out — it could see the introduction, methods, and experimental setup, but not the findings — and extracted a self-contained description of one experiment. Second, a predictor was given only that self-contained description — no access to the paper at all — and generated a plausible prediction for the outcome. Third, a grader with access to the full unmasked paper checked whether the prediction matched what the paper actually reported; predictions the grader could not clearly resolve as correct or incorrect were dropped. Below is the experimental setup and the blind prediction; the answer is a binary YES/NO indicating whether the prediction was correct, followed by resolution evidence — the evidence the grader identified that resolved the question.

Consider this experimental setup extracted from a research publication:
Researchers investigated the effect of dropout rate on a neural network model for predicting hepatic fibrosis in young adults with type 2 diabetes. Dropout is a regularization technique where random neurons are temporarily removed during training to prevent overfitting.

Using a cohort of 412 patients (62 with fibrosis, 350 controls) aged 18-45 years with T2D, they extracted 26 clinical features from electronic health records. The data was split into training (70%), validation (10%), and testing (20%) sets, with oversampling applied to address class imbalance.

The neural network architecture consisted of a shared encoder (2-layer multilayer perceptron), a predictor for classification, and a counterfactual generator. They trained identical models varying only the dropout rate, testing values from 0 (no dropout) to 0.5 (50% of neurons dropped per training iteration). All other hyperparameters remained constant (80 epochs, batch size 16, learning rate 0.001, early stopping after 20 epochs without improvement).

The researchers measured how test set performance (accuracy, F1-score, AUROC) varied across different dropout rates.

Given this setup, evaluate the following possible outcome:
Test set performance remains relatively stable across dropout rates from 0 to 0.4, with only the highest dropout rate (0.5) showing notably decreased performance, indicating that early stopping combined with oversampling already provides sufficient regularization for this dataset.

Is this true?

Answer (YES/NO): NO